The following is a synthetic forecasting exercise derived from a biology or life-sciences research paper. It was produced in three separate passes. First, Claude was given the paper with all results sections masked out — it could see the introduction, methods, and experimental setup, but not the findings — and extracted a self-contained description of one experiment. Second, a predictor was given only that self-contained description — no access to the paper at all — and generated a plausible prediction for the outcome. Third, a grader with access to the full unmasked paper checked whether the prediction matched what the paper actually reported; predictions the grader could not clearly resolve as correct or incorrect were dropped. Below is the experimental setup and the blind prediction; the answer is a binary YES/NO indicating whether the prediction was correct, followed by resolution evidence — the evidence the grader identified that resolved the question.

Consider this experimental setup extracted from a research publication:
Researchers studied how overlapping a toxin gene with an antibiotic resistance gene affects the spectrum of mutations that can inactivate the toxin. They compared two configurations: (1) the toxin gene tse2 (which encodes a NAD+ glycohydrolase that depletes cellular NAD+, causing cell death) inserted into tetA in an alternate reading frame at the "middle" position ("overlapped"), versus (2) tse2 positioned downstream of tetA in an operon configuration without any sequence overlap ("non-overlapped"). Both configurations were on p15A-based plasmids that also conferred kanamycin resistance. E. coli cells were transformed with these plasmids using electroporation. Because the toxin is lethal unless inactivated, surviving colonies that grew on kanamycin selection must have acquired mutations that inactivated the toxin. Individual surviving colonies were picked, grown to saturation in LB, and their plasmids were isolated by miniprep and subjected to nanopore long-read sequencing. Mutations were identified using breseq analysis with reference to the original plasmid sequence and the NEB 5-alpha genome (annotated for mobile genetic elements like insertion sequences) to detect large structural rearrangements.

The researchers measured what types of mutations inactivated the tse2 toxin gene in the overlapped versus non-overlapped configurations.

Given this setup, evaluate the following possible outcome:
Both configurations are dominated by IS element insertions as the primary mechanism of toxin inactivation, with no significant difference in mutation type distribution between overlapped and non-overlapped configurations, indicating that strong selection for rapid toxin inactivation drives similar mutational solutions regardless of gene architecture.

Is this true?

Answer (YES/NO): NO